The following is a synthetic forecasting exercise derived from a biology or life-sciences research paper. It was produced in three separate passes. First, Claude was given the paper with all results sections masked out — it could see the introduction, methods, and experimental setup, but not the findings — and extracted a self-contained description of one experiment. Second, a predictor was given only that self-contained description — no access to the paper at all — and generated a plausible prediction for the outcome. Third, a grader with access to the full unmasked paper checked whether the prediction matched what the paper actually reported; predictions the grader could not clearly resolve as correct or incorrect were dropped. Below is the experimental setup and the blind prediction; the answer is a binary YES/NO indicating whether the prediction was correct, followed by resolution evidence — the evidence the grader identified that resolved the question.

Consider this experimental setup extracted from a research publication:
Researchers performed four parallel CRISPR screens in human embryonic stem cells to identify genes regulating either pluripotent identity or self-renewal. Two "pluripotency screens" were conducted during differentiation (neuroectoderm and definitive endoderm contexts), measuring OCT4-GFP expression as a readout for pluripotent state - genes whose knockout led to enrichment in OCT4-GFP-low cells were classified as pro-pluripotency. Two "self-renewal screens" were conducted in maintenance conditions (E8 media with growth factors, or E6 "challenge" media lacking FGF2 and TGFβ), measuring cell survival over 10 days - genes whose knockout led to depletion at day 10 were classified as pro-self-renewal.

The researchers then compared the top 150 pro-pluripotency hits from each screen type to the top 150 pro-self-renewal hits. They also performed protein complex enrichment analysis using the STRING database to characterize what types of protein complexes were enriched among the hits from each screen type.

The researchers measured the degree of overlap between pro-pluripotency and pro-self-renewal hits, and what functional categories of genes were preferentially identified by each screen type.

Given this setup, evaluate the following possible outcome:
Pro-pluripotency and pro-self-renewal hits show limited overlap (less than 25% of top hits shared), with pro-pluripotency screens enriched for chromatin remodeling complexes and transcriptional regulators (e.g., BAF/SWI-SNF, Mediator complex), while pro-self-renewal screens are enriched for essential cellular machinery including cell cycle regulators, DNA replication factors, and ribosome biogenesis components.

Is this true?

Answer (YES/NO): NO